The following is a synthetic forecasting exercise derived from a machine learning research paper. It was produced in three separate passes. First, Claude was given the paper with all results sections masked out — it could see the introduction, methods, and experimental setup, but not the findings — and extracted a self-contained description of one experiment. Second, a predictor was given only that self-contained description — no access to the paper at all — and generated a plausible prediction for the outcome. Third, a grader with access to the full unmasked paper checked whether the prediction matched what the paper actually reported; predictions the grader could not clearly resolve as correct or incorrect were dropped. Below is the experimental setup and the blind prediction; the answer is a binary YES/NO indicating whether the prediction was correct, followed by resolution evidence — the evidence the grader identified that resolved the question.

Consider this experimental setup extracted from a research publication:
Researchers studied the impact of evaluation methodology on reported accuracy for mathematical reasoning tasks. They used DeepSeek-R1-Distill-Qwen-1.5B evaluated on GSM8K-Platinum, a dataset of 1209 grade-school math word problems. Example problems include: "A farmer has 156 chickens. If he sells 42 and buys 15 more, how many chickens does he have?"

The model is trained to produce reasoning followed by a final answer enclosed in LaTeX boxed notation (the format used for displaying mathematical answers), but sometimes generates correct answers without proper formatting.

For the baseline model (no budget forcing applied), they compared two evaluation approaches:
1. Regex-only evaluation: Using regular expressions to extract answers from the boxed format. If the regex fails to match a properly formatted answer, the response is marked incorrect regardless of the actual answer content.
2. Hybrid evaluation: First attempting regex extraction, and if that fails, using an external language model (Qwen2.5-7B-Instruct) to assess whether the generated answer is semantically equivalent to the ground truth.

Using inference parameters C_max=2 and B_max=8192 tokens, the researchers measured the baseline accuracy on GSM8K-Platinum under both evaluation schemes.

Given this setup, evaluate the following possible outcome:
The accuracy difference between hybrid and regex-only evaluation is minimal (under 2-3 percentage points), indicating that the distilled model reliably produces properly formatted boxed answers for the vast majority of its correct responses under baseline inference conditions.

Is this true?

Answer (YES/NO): NO